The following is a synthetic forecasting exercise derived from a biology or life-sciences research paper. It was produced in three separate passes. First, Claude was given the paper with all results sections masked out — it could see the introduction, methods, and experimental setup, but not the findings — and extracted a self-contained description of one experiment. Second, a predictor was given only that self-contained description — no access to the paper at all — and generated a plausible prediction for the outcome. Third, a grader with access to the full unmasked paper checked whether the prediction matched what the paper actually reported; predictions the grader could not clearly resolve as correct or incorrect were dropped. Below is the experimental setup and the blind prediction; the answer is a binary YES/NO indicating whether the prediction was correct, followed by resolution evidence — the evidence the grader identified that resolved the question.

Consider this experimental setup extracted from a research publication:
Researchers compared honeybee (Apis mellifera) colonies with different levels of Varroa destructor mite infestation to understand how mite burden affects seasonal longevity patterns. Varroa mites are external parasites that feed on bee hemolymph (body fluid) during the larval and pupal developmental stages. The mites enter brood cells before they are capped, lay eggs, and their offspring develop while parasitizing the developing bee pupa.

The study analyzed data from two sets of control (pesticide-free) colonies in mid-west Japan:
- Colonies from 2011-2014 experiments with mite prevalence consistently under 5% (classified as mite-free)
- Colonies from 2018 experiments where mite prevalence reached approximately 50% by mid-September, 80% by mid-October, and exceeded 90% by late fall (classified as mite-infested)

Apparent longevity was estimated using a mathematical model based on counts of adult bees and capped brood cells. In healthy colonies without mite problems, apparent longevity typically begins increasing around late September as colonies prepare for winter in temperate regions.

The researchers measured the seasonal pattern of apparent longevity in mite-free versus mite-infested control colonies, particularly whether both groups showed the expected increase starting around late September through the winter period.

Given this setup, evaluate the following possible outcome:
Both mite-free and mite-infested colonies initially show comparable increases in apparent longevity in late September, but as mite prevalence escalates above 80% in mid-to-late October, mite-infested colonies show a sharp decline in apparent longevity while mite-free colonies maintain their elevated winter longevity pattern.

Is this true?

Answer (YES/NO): NO